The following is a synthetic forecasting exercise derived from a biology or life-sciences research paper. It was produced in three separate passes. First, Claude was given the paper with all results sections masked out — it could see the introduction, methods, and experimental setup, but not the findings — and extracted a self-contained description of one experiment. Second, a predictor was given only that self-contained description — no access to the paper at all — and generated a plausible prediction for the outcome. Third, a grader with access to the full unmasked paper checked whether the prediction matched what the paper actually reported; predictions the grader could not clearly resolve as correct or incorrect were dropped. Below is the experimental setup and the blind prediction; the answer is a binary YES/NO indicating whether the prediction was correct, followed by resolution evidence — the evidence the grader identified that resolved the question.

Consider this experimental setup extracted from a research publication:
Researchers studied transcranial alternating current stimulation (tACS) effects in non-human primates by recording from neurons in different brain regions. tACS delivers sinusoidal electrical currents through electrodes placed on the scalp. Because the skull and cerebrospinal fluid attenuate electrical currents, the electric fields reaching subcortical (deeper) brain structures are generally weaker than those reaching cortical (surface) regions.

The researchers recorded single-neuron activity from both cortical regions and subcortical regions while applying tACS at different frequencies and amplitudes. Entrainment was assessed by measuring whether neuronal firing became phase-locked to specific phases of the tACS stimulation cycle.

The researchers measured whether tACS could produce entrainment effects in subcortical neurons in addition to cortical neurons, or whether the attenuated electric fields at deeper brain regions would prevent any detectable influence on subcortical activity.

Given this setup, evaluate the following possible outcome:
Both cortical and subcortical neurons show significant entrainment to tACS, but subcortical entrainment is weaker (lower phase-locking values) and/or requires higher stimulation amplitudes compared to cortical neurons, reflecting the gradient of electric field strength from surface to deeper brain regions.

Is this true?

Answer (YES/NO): NO